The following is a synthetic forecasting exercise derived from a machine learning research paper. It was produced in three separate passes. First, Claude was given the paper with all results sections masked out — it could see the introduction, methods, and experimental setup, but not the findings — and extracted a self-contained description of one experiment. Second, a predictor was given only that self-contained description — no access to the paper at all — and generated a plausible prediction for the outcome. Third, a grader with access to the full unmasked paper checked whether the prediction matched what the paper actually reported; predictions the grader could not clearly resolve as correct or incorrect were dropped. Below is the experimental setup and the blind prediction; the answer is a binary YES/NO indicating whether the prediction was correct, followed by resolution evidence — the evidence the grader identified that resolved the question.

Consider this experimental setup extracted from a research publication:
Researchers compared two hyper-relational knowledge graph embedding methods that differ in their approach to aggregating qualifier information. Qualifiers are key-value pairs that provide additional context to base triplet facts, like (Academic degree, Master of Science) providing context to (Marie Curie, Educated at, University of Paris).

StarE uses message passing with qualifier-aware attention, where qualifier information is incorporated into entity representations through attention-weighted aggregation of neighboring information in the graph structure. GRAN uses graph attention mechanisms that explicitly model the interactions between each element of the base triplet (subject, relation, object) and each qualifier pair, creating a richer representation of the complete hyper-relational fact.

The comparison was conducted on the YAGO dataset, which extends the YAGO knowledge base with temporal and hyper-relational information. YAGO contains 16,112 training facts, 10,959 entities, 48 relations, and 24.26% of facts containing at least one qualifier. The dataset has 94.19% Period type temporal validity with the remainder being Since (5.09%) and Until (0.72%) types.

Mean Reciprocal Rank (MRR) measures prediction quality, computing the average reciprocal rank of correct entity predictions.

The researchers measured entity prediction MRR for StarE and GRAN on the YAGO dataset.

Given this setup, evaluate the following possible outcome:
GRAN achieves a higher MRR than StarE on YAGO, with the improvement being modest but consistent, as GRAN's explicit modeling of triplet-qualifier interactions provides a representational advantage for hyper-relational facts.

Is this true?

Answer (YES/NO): NO